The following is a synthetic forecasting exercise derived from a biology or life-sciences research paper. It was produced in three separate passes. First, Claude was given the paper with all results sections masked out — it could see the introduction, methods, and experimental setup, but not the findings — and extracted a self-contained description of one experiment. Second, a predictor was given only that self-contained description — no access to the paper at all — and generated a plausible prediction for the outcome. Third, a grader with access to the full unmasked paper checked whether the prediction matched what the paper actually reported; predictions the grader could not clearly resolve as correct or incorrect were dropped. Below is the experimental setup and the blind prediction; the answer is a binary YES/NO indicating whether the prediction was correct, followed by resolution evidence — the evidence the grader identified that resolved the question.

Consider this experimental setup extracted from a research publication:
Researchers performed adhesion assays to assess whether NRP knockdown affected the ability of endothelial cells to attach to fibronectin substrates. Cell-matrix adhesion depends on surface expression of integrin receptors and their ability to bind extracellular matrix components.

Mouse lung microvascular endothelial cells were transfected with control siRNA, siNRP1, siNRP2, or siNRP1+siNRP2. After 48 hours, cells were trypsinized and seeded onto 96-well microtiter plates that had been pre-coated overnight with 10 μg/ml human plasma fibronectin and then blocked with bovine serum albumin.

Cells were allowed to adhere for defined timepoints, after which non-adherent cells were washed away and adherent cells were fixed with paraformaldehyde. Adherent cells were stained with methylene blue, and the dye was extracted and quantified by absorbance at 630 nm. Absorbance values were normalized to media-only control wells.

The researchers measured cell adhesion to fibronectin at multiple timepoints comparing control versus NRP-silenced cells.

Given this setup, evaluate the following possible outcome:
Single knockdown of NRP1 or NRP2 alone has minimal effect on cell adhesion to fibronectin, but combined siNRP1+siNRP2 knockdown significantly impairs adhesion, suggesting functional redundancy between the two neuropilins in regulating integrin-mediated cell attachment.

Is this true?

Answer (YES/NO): NO